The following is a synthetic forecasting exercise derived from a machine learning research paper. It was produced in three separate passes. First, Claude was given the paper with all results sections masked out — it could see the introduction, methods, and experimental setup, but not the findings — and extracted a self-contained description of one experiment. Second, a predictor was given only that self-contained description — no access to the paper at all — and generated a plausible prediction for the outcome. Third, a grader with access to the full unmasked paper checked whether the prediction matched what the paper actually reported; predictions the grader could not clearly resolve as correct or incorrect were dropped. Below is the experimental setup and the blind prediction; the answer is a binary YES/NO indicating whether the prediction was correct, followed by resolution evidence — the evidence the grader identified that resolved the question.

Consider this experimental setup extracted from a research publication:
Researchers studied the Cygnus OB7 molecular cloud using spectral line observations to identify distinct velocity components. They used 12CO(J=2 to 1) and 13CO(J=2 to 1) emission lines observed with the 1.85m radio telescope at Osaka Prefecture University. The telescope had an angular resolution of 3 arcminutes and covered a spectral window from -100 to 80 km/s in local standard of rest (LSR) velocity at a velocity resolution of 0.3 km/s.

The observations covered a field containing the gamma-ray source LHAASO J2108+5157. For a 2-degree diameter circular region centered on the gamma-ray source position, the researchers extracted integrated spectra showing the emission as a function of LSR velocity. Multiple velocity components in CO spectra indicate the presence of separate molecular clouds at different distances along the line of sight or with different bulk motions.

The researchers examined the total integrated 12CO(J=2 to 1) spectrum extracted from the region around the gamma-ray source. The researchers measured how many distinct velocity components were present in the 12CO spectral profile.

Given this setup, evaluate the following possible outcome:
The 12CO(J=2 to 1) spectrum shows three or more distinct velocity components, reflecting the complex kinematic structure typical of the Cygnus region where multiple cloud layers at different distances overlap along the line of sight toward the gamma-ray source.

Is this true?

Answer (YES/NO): YES